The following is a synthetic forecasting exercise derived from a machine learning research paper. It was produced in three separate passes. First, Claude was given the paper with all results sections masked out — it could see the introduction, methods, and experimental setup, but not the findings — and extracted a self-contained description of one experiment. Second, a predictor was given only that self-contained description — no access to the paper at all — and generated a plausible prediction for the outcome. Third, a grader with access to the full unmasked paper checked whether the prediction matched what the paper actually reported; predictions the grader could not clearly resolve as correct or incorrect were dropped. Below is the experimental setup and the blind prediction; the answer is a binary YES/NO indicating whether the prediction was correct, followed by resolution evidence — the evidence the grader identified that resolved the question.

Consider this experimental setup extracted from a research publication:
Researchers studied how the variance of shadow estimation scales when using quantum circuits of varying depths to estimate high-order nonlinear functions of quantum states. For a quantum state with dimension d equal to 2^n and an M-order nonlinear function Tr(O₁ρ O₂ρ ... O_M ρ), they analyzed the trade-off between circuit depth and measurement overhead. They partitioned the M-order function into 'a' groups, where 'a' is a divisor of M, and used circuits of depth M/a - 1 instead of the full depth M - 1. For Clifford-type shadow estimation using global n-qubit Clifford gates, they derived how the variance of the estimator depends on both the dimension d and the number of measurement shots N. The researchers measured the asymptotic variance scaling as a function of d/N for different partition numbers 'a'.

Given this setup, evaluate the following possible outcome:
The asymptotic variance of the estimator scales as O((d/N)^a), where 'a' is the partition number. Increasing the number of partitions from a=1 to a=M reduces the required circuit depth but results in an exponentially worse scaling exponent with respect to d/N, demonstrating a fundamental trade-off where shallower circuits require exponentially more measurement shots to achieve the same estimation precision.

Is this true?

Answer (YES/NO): NO